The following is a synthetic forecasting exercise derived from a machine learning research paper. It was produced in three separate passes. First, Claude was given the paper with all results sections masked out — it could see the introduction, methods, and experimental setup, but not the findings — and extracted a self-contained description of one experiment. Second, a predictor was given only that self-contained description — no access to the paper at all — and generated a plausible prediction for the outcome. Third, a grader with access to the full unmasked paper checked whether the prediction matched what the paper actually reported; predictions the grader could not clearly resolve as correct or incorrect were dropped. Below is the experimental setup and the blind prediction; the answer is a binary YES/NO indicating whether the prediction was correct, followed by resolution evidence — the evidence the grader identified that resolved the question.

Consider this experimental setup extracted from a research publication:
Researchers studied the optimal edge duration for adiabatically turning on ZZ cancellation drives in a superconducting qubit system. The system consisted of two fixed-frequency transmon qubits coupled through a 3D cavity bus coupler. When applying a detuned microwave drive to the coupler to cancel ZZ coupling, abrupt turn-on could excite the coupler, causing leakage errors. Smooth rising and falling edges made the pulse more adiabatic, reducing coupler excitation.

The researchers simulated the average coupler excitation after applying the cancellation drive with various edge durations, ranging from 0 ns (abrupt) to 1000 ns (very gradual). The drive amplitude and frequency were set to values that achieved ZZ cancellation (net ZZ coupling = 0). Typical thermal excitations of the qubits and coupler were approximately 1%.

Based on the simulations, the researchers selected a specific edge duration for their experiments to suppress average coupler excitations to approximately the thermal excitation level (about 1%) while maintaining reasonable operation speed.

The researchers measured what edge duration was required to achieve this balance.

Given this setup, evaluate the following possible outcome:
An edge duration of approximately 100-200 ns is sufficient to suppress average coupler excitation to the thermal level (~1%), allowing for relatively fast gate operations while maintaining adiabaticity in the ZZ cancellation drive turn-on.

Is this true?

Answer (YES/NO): NO